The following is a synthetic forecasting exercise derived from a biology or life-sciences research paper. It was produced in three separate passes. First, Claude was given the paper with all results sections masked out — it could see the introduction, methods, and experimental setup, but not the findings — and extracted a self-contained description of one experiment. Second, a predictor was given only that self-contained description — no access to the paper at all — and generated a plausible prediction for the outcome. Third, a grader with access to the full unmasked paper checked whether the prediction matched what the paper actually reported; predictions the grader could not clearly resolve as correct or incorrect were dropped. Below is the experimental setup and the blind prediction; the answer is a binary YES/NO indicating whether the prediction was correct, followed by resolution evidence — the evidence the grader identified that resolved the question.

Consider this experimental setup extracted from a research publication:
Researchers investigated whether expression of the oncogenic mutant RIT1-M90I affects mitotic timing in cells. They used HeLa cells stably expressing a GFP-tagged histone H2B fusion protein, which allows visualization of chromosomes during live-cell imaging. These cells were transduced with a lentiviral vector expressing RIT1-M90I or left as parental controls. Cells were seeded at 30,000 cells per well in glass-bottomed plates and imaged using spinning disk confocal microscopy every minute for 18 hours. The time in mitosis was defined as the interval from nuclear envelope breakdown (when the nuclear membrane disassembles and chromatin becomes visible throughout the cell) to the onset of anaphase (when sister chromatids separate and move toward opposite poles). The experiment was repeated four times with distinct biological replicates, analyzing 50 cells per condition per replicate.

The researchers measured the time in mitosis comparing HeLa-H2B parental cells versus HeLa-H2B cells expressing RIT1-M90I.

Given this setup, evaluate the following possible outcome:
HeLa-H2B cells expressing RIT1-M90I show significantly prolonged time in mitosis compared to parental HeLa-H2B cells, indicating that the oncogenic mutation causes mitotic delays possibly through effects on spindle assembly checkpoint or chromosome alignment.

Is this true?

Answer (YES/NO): NO